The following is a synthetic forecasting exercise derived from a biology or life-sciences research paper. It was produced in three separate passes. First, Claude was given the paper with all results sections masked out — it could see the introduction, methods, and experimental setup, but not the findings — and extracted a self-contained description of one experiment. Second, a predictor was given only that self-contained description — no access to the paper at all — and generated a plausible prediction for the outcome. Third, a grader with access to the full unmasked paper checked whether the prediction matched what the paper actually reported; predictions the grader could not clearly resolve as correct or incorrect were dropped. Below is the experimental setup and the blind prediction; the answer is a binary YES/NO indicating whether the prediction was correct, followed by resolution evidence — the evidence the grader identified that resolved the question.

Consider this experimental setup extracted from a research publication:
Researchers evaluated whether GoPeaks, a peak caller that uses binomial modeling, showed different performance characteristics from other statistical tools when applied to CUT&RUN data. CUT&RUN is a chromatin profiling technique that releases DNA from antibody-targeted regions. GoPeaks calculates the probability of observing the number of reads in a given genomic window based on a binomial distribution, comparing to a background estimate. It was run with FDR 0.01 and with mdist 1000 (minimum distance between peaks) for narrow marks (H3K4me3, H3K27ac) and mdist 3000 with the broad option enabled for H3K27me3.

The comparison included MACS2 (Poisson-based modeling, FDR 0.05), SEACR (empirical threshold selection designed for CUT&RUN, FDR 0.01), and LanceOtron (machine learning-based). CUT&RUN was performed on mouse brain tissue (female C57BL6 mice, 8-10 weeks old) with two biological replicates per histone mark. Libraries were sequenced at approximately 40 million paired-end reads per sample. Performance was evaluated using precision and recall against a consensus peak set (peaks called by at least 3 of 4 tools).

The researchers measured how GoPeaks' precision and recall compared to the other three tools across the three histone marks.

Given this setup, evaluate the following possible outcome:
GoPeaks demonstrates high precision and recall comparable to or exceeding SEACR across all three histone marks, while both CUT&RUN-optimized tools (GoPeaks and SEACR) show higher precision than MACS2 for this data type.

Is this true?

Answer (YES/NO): NO